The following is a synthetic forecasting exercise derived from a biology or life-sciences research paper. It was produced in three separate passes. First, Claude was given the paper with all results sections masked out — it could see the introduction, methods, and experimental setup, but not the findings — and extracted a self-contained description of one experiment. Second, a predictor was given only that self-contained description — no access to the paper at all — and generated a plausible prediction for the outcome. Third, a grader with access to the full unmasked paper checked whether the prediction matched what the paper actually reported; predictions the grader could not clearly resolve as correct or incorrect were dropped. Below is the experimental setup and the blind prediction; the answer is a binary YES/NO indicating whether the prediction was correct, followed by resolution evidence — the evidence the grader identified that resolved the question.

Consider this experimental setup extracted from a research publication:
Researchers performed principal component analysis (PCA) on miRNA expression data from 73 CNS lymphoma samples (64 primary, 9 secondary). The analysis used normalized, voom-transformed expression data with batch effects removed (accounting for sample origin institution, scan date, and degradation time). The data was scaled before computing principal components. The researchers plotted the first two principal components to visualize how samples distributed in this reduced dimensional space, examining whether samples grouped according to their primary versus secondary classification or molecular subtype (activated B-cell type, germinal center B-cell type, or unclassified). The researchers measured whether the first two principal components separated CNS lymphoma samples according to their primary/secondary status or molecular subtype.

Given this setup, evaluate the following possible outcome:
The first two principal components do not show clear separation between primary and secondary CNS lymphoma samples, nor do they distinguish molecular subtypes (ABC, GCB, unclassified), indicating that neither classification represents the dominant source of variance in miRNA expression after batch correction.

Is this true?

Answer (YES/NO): YES